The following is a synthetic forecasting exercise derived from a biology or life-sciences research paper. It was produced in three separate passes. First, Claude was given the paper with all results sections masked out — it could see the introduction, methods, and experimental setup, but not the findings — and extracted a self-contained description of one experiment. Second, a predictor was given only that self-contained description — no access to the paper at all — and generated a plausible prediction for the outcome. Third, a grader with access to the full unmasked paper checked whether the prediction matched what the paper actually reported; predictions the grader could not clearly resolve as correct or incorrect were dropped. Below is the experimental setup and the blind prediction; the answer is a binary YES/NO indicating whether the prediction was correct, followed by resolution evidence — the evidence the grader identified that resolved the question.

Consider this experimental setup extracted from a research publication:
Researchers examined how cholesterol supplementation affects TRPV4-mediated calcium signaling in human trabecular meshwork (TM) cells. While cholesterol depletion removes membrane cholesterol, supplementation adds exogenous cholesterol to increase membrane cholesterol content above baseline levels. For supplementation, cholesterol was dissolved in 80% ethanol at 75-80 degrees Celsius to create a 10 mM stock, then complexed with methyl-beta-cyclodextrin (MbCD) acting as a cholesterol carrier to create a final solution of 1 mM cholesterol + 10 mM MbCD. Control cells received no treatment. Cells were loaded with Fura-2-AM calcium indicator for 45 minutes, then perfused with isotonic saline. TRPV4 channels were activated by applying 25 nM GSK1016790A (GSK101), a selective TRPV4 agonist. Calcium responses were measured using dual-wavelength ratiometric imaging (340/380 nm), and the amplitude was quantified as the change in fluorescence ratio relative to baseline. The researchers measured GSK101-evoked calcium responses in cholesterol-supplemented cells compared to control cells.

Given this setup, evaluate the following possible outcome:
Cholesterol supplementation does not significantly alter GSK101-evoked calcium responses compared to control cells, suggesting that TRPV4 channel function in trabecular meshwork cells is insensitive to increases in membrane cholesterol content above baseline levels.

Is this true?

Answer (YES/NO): NO